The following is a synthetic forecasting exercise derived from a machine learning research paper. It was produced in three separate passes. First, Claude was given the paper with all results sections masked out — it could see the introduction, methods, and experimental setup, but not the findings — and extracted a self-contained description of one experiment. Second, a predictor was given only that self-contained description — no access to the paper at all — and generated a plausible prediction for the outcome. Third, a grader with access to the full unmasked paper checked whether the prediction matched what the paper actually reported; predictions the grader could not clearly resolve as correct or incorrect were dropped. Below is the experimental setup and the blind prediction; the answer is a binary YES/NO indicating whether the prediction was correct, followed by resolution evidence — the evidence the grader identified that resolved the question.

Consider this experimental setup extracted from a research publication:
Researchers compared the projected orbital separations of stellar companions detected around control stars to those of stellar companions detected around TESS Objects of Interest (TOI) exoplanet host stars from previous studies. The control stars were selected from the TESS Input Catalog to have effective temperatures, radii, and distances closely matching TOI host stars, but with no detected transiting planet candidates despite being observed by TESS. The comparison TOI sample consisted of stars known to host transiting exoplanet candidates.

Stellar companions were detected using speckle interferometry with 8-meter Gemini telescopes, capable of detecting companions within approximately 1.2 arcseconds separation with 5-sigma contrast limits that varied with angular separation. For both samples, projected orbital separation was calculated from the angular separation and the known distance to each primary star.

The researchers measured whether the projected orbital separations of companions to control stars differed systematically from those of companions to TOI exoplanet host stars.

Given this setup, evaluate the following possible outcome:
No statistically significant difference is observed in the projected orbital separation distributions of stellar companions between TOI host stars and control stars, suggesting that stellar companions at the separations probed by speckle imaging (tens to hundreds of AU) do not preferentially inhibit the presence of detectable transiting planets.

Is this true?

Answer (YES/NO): NO